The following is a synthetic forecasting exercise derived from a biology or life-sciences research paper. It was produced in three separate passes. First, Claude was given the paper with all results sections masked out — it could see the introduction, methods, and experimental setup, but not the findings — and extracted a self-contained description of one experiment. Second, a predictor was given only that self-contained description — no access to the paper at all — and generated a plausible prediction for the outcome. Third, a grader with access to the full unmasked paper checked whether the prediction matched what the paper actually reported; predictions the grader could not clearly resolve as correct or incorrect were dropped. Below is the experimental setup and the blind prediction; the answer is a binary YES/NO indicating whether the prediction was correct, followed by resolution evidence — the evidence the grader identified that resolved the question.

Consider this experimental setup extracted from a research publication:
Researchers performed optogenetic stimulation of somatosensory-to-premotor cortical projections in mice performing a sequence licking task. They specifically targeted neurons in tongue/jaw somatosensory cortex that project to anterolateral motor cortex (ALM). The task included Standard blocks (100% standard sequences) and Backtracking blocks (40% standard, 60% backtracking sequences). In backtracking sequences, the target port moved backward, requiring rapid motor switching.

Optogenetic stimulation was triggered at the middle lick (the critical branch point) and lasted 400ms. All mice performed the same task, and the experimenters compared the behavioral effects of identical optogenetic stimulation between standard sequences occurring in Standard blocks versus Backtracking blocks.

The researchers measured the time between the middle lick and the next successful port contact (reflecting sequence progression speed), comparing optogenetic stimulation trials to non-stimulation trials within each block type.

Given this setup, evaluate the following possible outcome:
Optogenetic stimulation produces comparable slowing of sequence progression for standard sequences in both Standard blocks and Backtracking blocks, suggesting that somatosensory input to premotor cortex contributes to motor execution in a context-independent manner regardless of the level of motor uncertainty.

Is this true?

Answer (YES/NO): NO